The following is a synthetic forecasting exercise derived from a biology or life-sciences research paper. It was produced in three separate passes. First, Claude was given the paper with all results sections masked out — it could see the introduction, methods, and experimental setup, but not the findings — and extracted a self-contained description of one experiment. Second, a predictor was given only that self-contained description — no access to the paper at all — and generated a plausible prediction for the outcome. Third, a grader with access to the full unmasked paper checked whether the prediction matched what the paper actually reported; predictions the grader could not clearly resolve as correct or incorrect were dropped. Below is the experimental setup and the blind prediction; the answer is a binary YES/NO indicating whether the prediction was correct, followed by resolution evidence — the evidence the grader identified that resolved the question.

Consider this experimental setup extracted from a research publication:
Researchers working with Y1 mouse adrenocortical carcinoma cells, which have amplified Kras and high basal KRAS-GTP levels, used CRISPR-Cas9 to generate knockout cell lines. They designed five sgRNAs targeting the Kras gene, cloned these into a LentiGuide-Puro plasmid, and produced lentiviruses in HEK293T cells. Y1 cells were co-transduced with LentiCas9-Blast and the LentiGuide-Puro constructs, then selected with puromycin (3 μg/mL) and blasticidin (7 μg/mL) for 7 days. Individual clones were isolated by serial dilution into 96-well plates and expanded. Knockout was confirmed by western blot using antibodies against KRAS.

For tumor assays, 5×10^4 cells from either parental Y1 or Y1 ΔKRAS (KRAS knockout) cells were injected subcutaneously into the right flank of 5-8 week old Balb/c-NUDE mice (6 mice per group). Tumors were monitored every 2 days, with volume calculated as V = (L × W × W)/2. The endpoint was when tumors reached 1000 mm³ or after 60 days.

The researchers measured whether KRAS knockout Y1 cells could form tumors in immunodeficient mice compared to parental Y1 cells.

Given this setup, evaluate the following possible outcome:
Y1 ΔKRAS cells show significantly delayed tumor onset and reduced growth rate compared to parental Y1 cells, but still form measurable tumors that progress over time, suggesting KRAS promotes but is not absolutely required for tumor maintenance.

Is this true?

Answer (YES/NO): YES